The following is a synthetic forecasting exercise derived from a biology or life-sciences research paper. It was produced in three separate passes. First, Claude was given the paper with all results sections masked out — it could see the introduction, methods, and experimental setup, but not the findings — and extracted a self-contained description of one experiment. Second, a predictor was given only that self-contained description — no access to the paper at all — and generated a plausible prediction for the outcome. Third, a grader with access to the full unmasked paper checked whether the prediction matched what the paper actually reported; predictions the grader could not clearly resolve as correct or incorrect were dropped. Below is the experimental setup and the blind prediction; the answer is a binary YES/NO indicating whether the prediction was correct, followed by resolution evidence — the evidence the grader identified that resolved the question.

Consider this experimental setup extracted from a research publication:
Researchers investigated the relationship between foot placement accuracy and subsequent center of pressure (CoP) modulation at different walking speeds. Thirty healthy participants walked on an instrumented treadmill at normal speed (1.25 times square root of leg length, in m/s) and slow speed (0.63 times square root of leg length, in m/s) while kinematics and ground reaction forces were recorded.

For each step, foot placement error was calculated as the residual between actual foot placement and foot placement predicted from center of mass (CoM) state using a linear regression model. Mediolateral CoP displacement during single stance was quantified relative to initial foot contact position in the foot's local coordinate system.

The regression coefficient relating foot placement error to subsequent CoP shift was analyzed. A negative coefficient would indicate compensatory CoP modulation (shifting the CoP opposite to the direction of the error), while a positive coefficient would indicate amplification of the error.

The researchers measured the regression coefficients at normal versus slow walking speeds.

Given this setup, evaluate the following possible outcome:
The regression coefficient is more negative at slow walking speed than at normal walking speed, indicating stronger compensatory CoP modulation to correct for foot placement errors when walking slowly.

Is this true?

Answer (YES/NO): NO